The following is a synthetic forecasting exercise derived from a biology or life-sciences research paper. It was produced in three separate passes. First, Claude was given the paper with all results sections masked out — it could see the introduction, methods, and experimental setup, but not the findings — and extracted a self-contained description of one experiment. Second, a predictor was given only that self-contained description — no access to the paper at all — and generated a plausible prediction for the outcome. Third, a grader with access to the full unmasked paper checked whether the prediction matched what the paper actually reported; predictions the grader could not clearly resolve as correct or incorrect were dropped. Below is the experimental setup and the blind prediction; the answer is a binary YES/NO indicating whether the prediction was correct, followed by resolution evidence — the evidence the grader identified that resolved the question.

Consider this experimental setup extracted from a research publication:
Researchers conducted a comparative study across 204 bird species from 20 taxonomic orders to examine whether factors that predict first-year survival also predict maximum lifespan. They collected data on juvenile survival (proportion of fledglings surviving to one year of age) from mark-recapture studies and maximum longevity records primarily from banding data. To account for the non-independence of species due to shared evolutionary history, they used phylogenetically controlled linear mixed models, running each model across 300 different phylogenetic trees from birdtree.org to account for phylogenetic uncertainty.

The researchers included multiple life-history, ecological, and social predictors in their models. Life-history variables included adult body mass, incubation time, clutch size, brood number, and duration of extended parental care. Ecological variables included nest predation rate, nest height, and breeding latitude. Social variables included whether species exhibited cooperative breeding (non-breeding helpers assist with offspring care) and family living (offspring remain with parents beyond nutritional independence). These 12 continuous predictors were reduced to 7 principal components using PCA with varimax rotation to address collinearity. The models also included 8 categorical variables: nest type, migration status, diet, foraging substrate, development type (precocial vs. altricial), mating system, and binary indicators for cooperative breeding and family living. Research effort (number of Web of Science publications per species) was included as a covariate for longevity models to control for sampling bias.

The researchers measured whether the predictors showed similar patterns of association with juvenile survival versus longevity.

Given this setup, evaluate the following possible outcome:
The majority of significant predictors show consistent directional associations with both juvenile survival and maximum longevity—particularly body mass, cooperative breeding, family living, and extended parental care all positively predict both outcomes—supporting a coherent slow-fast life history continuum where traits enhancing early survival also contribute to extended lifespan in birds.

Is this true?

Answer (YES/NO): NO